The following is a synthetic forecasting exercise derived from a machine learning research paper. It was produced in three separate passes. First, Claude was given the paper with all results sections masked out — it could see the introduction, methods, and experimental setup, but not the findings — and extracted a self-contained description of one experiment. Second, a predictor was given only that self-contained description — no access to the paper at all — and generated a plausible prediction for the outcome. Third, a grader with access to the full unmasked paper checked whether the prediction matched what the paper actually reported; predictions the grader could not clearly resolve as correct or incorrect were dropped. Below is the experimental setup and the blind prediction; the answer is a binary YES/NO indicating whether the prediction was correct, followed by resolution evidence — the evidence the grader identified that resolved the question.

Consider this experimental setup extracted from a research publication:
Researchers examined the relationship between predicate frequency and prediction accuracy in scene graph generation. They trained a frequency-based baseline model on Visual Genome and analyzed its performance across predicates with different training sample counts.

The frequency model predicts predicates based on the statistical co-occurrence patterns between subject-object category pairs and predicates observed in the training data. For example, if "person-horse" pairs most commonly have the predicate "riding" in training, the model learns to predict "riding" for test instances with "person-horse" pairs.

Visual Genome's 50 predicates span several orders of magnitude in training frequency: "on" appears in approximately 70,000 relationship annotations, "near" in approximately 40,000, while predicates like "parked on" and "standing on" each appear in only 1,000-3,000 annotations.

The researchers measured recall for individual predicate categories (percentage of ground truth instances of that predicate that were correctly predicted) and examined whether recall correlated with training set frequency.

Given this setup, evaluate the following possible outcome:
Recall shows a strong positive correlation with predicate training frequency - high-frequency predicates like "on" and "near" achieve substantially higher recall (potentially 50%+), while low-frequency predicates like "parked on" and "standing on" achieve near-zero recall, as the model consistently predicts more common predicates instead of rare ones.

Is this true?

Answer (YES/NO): YES